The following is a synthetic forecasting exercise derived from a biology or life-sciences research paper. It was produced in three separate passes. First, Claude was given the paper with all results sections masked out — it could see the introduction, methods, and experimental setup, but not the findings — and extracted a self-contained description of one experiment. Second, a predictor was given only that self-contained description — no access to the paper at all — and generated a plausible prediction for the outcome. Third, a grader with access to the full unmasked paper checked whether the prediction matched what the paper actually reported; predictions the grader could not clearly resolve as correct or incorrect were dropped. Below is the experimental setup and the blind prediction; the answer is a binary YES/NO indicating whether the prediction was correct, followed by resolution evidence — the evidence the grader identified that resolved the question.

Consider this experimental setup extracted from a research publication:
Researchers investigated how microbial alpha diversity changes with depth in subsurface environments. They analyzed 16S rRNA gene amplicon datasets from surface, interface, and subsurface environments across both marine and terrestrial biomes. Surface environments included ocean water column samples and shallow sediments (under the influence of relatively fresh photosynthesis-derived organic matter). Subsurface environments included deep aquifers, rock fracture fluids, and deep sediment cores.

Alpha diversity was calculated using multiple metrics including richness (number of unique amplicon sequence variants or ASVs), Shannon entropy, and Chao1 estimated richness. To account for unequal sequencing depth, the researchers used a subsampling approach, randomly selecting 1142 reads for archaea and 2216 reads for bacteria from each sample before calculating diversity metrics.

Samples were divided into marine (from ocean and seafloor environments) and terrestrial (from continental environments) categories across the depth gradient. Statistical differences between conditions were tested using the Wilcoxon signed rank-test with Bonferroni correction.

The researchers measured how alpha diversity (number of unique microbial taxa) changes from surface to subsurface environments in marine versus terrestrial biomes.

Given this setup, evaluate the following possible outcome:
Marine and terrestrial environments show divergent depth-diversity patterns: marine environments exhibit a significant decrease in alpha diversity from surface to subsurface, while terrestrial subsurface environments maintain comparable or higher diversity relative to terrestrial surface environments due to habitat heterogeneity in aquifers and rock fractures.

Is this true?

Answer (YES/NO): NO